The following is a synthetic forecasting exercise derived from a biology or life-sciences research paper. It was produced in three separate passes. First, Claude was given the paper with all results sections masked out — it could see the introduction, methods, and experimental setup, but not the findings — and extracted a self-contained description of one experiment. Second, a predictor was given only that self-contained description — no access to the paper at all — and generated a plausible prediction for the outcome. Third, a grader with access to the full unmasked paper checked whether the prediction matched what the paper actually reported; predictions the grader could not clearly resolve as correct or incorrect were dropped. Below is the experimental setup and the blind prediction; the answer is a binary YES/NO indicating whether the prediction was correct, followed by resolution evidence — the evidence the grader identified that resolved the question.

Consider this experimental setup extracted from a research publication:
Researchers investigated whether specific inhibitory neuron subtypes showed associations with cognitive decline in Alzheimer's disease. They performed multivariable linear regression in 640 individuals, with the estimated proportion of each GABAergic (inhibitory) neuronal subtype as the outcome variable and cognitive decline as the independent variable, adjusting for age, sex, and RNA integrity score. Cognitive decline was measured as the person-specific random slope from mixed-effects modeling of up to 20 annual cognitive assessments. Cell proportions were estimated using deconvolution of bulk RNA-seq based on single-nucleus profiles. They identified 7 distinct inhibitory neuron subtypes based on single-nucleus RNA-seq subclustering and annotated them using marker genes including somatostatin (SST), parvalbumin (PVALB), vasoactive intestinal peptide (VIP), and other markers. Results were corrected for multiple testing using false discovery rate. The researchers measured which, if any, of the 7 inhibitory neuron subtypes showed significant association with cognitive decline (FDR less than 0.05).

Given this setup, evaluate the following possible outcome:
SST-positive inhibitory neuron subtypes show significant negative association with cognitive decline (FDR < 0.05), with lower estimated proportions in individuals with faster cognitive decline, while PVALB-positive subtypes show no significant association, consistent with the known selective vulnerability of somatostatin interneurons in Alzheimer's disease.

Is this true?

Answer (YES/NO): NO